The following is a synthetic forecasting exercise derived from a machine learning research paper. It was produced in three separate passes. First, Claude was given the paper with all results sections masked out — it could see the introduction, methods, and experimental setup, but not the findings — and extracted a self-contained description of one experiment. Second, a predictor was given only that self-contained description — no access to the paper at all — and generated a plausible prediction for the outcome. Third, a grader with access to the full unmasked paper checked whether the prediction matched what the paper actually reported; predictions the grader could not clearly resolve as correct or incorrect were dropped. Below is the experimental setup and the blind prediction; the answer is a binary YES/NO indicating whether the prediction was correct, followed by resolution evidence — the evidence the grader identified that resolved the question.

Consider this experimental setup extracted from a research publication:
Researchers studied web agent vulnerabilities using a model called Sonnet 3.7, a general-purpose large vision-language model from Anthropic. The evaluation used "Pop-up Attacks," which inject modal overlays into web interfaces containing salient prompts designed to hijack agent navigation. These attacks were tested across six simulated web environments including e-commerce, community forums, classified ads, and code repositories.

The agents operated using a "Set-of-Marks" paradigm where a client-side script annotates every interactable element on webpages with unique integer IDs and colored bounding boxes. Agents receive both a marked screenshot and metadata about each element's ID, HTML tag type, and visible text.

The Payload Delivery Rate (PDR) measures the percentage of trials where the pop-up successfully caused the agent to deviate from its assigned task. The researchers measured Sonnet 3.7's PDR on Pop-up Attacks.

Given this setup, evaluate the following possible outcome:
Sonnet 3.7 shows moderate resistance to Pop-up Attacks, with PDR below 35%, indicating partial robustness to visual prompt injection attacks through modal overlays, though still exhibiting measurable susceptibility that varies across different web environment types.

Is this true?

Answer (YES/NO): NO